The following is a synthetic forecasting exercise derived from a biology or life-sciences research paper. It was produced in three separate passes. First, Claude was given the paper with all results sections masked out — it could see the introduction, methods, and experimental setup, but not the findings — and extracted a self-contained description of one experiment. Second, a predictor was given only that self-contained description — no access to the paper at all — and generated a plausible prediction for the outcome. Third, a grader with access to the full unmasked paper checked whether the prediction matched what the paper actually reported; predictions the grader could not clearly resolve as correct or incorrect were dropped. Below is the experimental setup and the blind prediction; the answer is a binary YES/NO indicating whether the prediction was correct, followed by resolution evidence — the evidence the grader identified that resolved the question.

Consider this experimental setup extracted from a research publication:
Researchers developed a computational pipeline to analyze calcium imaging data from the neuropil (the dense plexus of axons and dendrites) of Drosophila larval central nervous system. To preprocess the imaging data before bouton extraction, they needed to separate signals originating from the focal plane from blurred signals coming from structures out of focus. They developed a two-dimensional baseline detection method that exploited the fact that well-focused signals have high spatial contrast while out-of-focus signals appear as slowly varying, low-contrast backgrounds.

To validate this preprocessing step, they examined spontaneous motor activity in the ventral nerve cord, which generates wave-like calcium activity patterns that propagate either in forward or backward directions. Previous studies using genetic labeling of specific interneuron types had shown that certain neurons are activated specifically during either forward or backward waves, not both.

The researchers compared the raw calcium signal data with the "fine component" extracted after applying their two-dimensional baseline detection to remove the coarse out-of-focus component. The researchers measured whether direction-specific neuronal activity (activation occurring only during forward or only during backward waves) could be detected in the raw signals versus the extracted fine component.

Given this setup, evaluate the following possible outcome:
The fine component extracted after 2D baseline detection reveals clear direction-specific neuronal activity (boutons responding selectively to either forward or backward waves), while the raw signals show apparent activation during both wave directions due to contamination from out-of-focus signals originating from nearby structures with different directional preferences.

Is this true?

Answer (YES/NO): YES